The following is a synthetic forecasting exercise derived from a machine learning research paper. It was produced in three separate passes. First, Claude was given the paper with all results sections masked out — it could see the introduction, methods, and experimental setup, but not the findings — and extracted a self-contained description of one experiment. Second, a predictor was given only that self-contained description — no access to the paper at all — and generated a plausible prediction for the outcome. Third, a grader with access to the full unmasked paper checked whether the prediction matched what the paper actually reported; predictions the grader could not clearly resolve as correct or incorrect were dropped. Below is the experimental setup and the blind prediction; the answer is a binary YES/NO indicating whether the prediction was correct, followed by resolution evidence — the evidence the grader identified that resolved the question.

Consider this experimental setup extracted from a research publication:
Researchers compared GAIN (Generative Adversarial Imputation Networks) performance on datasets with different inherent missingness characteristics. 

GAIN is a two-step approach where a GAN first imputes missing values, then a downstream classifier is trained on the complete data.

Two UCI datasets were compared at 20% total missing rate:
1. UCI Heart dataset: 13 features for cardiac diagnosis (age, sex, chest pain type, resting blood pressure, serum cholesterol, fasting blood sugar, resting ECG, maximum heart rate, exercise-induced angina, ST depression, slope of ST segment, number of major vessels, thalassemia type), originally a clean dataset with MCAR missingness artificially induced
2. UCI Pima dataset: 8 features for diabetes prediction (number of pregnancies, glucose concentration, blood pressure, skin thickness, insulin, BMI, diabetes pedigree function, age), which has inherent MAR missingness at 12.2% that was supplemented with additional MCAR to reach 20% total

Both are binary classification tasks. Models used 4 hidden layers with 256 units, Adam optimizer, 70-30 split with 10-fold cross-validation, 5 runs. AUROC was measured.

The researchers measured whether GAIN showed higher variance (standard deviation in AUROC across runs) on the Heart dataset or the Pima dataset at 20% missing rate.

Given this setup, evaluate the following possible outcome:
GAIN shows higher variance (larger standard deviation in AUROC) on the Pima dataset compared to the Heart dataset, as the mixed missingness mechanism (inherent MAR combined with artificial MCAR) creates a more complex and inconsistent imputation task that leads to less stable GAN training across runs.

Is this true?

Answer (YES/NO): NO